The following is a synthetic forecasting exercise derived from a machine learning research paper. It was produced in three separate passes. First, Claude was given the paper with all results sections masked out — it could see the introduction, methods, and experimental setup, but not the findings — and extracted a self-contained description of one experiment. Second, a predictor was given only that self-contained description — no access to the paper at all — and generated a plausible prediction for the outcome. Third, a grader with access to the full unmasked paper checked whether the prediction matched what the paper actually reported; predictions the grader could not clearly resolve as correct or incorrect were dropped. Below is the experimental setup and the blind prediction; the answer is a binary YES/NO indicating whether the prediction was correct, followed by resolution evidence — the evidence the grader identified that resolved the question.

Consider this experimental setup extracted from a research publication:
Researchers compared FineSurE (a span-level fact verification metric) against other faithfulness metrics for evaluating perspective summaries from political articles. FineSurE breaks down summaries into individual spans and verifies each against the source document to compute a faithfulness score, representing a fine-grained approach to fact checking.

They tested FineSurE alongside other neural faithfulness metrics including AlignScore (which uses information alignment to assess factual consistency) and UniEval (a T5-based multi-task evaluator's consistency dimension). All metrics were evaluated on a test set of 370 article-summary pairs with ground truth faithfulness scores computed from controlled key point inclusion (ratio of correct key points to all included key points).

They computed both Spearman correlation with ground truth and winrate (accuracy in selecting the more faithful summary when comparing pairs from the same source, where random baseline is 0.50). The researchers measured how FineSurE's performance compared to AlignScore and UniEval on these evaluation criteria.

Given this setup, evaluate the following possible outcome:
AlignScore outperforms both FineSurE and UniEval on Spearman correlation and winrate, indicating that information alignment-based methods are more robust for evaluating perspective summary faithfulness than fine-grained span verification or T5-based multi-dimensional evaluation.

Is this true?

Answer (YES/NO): YES